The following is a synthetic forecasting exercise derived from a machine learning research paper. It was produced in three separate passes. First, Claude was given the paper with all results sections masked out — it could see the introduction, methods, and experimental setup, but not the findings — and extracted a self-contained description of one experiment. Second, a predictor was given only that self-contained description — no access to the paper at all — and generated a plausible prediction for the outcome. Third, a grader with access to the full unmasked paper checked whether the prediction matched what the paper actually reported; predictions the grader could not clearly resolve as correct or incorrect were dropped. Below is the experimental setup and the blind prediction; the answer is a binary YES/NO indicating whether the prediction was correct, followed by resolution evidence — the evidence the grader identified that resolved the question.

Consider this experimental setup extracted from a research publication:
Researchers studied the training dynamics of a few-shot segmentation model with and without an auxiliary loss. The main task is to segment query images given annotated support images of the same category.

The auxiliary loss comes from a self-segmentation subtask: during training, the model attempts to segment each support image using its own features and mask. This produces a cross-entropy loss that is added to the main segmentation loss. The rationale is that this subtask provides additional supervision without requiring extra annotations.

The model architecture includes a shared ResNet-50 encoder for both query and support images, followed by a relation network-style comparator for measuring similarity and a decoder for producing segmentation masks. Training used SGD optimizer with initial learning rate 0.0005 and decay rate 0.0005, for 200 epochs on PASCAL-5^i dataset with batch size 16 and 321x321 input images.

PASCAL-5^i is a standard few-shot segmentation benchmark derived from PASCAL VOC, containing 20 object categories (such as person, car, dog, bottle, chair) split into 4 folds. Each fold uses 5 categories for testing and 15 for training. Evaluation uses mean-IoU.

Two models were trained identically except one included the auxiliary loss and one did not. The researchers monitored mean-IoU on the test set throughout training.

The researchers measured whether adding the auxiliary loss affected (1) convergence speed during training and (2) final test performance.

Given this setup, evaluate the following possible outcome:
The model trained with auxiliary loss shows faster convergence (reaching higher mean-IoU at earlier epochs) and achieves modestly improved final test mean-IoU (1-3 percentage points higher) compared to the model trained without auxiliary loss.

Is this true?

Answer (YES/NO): NO